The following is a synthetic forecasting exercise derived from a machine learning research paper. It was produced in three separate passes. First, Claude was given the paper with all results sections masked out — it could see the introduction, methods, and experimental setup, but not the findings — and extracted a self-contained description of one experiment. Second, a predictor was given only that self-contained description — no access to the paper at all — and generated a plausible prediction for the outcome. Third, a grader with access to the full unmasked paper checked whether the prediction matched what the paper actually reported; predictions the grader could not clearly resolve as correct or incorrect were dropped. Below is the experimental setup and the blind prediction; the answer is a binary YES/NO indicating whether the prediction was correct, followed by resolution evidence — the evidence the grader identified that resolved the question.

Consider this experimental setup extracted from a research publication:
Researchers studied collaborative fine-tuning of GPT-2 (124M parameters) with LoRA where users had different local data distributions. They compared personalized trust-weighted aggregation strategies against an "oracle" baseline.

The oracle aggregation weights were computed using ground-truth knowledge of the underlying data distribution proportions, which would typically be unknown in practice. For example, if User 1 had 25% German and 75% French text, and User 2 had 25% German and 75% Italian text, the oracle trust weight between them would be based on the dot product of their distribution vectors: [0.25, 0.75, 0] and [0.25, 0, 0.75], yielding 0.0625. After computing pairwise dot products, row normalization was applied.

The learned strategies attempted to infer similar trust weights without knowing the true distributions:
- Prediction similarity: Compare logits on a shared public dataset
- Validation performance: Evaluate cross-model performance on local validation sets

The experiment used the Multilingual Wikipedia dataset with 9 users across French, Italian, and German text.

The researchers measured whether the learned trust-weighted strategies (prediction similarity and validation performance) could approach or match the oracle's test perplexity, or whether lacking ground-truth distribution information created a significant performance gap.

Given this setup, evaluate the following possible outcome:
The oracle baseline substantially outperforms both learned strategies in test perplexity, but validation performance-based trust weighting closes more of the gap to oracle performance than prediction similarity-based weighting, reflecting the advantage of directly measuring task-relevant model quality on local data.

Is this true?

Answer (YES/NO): NO